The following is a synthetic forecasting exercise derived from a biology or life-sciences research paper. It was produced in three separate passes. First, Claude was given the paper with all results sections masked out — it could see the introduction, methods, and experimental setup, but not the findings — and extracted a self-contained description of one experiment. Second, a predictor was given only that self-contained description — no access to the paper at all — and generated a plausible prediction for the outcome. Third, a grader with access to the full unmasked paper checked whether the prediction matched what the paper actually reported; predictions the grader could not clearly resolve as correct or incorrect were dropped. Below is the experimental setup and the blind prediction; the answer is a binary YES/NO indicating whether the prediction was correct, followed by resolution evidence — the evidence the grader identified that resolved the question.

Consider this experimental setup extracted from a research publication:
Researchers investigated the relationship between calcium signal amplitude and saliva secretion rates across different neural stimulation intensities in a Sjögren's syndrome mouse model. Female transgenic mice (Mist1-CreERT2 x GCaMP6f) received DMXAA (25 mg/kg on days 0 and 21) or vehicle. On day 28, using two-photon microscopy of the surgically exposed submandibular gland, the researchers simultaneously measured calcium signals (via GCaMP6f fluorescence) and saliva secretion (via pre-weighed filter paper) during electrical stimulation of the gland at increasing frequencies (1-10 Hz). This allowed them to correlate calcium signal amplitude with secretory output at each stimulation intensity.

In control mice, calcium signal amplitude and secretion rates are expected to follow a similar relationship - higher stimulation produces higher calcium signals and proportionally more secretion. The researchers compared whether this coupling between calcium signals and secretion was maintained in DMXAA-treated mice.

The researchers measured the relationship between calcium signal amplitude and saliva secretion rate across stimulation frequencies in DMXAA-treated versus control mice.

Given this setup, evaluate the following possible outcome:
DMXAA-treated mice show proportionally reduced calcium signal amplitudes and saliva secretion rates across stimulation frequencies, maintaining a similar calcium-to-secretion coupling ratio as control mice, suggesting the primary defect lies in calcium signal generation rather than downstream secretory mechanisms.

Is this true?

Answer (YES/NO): NO